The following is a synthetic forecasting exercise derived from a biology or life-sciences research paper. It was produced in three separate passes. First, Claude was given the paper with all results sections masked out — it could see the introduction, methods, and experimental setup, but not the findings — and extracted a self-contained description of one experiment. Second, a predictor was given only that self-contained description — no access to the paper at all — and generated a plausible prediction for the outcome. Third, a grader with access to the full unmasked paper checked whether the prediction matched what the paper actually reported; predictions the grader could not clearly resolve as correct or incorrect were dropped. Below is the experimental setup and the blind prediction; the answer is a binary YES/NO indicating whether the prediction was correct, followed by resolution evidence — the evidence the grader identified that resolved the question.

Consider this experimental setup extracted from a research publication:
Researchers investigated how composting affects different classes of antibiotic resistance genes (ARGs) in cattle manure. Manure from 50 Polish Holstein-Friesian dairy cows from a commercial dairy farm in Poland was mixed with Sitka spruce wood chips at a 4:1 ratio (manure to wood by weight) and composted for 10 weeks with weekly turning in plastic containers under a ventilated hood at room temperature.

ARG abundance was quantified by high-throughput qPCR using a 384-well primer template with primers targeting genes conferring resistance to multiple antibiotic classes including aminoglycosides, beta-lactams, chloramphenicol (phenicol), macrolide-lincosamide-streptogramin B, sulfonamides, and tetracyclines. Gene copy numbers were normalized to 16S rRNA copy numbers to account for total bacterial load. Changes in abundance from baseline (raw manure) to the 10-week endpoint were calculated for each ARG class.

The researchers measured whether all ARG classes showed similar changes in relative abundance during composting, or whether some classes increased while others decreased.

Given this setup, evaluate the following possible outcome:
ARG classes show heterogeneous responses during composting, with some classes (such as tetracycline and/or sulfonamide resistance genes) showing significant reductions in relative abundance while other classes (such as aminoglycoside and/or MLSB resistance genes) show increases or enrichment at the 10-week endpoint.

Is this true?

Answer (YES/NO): NO